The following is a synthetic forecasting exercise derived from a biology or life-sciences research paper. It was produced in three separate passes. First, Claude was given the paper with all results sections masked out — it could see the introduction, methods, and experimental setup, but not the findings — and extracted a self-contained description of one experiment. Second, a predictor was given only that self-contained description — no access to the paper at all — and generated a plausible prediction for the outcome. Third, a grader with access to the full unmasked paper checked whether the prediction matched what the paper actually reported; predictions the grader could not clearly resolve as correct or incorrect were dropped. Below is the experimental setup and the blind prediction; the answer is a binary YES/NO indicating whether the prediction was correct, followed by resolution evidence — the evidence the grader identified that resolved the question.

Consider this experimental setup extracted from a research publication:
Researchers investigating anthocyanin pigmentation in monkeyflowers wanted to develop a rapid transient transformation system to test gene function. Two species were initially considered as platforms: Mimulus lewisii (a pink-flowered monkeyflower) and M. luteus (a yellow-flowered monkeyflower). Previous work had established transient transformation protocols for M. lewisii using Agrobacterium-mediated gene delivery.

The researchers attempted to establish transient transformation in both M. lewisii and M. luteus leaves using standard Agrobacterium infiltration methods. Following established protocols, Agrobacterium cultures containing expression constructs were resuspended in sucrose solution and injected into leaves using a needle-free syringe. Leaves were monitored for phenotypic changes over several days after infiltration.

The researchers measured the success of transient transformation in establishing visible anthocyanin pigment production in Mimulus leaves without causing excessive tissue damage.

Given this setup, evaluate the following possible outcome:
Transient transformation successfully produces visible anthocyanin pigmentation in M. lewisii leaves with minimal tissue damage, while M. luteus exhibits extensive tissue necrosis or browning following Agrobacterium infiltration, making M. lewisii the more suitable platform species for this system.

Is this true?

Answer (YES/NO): NO